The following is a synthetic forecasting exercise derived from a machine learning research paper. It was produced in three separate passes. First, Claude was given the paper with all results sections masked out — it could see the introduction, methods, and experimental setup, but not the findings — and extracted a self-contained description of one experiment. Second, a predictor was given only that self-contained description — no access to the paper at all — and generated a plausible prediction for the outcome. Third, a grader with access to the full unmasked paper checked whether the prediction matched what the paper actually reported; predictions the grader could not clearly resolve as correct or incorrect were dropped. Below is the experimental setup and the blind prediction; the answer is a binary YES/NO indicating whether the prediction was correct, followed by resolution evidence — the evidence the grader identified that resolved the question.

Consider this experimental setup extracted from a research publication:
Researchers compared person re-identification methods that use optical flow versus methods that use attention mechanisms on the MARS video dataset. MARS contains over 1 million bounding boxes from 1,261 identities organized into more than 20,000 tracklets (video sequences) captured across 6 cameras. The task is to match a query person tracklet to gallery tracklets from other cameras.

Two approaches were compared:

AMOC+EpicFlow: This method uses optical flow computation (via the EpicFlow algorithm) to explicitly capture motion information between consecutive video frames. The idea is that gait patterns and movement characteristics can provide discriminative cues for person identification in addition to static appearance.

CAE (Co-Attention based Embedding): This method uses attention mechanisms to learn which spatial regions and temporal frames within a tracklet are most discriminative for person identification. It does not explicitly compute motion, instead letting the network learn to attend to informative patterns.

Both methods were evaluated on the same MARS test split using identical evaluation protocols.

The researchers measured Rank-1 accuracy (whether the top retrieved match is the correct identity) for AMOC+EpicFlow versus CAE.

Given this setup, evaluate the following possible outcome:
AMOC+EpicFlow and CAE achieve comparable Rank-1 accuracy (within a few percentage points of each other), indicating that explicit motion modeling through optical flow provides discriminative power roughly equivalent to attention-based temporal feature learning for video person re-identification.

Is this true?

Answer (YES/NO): NO